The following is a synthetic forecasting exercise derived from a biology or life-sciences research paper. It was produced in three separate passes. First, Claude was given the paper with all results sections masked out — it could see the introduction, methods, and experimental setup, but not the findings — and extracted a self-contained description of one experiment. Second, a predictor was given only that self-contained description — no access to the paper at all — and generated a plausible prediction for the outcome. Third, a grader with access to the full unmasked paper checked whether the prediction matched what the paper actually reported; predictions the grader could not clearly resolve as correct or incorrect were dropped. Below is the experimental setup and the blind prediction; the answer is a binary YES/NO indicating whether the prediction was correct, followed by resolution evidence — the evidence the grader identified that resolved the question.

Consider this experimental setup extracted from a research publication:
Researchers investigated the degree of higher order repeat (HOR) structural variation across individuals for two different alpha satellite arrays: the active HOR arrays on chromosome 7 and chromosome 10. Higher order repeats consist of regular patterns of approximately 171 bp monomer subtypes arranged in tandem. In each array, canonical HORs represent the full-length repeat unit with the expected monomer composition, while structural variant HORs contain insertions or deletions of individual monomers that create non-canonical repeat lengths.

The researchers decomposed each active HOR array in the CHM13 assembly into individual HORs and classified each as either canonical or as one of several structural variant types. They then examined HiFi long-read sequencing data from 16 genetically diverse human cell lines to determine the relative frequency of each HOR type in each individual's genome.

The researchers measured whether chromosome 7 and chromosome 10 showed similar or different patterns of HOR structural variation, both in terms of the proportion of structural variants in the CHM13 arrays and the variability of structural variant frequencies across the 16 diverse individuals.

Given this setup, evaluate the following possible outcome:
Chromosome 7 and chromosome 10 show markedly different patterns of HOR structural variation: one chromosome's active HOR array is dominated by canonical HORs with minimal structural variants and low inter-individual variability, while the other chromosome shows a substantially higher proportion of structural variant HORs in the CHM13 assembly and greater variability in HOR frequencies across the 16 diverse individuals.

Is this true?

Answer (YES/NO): YES